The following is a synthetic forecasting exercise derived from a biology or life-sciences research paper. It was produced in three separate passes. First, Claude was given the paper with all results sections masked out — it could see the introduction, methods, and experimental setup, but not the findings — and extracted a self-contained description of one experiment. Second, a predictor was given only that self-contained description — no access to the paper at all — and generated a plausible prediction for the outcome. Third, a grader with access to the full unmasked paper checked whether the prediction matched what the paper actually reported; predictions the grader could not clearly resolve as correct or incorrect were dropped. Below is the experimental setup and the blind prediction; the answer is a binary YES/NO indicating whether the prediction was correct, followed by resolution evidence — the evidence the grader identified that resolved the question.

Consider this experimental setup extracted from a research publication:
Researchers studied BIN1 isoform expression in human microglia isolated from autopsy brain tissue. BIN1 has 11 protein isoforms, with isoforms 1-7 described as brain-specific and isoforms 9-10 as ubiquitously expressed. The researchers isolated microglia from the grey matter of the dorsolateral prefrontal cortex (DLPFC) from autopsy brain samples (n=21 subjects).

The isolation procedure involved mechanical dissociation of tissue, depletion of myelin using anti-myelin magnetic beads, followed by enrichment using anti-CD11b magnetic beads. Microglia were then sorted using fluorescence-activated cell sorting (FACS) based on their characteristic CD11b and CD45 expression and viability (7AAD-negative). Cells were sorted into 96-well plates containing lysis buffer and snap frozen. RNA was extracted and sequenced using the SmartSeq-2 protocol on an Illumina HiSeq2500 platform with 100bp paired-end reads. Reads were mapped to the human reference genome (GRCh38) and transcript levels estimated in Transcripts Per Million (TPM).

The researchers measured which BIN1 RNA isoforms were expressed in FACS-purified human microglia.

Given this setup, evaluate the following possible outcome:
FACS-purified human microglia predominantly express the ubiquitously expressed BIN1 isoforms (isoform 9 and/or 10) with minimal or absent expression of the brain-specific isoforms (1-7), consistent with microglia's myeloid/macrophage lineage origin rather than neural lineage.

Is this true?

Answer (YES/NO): NO